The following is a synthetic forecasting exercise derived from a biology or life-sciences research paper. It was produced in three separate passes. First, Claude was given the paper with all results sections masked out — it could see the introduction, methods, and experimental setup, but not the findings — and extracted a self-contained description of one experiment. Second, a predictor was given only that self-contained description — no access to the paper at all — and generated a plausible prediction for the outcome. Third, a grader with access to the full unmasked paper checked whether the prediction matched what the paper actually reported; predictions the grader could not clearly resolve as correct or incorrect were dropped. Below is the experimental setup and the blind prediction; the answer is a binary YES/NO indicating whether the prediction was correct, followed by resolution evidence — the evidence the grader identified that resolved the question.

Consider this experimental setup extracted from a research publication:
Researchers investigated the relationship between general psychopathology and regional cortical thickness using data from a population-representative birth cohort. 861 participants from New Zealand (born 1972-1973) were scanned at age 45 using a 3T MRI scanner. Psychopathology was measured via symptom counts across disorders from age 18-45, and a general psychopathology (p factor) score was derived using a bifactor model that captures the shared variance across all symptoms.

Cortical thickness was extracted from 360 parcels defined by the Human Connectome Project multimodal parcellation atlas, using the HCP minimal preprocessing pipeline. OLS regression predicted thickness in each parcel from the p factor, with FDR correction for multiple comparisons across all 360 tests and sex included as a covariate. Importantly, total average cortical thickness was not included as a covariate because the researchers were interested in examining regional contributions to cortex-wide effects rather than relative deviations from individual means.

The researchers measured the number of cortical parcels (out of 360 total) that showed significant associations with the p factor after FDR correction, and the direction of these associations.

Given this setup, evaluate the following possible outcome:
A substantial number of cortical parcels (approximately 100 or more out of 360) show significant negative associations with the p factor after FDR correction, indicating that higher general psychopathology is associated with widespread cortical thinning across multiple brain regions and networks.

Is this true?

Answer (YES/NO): YES